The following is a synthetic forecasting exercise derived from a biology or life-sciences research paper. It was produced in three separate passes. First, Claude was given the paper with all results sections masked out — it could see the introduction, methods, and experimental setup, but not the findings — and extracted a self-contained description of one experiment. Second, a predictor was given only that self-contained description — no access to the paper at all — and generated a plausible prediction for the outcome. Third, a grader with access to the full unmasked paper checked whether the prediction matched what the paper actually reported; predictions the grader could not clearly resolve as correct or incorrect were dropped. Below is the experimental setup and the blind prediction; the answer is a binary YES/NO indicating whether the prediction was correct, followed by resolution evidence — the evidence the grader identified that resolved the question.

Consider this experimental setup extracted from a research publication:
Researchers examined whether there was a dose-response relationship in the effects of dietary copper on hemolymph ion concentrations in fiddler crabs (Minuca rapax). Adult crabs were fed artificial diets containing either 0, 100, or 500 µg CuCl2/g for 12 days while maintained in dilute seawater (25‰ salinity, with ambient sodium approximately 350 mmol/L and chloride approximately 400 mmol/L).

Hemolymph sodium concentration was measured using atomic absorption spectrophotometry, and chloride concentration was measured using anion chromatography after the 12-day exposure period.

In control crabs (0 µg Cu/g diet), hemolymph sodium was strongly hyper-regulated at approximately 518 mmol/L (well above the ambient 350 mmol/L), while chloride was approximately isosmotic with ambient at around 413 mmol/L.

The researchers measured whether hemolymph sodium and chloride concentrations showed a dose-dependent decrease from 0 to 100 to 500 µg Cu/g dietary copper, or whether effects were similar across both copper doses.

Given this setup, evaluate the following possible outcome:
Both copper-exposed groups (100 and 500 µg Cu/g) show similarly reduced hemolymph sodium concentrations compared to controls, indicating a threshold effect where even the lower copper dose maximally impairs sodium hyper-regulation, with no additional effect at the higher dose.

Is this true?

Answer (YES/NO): YES